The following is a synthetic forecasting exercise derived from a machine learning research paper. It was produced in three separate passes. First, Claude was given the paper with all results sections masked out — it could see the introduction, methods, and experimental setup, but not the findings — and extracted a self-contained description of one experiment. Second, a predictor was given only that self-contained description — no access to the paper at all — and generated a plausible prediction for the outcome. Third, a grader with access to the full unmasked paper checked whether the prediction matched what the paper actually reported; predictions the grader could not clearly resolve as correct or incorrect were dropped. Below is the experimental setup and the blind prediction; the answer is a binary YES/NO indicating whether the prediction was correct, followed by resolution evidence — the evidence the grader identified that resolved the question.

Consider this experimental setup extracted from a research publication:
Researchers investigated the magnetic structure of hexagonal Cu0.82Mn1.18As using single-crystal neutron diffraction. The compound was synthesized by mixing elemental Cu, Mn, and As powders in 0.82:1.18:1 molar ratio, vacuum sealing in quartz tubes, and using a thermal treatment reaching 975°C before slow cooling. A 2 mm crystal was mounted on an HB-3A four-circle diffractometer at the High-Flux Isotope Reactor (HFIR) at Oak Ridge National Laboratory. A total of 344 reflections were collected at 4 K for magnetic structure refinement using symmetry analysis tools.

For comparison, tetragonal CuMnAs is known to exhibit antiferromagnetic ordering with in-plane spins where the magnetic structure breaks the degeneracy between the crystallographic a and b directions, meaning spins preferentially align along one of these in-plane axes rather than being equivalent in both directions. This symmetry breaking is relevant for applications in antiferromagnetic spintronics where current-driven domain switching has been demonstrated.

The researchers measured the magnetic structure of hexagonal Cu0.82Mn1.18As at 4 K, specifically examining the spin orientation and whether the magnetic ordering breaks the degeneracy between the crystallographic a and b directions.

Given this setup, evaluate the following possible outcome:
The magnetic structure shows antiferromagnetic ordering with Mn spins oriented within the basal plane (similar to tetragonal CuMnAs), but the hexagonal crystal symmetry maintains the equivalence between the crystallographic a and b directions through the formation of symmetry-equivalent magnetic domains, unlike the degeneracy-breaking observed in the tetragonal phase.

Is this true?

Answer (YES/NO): YES